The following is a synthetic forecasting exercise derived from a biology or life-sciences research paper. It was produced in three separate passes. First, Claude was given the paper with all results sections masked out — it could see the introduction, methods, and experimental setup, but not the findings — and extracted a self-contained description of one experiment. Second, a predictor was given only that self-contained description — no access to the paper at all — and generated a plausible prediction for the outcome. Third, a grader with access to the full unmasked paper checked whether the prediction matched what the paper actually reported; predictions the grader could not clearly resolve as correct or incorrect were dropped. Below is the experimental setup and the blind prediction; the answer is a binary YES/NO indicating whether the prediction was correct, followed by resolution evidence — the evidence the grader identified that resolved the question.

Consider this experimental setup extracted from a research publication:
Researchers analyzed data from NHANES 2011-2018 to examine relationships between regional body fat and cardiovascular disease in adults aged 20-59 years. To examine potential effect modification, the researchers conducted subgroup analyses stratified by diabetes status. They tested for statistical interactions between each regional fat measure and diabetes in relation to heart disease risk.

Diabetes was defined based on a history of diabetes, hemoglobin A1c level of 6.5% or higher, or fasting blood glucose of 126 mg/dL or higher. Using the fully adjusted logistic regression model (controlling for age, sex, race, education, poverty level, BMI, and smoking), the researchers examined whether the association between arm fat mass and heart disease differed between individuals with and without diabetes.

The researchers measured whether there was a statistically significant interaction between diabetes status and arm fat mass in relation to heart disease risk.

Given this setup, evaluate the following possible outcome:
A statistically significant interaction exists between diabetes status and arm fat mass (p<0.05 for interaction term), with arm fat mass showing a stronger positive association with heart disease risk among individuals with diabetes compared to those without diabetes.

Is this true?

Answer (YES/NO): NO